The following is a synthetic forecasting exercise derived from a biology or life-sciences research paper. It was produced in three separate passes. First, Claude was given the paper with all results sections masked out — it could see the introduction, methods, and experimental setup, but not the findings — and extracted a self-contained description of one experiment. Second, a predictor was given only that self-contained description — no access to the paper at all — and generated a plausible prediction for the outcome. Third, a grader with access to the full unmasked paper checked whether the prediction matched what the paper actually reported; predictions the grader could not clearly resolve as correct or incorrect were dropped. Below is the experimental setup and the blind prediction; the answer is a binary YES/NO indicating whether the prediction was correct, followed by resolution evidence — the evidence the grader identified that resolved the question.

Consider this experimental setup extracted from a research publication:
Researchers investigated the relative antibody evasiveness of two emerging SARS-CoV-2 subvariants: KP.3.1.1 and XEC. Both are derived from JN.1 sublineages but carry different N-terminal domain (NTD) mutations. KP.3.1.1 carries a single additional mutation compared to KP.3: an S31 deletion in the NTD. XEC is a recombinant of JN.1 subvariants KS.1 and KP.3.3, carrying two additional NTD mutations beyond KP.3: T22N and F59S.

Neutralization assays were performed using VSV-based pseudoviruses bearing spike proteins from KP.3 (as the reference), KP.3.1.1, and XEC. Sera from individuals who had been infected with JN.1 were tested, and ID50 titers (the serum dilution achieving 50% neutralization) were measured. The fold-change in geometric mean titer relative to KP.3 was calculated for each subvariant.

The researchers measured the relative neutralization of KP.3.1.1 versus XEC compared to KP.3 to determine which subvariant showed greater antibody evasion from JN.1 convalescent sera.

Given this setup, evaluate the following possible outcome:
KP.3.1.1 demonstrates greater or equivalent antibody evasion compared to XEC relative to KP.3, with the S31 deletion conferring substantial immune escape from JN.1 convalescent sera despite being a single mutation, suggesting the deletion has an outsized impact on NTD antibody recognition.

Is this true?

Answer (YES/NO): YES